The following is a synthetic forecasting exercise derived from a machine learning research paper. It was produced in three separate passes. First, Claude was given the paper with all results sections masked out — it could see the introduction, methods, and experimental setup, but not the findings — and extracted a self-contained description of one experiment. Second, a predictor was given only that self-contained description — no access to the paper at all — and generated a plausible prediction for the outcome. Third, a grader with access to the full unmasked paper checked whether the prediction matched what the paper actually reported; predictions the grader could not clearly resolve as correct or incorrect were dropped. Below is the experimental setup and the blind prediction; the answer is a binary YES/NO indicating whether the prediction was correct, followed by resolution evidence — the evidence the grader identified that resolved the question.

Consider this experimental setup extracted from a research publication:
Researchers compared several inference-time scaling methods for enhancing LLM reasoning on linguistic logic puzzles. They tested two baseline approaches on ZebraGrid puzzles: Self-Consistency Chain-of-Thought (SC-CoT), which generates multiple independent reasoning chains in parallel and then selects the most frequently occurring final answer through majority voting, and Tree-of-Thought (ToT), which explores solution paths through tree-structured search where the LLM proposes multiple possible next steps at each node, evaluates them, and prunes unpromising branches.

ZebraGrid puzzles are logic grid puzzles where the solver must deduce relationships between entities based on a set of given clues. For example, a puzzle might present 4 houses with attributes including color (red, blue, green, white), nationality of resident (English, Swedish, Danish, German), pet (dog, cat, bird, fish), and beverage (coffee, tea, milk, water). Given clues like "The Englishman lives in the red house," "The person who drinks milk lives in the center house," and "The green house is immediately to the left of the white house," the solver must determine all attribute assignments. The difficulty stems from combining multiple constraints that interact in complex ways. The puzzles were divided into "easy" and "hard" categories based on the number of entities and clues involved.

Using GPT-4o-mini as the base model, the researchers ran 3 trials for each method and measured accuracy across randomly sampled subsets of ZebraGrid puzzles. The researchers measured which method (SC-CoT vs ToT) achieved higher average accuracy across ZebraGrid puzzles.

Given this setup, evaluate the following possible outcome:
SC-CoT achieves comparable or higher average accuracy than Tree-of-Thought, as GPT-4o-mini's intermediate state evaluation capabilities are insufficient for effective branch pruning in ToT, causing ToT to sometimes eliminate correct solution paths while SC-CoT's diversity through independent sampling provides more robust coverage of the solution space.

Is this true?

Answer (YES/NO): NO